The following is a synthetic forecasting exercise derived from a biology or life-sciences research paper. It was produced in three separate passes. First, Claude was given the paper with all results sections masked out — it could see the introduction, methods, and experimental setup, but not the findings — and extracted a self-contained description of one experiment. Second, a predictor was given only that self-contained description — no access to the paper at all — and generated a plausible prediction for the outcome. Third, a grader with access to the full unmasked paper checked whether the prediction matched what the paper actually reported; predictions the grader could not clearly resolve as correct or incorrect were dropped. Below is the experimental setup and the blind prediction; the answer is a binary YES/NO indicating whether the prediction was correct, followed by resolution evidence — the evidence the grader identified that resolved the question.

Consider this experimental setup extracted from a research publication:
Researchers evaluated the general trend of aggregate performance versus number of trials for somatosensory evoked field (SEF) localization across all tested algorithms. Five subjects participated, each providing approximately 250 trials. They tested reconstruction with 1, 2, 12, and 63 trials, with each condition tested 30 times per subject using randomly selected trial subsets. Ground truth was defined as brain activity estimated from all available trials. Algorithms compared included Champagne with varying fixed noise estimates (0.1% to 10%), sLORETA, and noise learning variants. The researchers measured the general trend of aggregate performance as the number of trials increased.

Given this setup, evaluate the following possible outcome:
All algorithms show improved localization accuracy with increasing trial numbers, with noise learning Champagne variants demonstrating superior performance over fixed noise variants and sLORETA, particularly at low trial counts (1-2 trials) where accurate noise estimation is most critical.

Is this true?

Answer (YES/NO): YES